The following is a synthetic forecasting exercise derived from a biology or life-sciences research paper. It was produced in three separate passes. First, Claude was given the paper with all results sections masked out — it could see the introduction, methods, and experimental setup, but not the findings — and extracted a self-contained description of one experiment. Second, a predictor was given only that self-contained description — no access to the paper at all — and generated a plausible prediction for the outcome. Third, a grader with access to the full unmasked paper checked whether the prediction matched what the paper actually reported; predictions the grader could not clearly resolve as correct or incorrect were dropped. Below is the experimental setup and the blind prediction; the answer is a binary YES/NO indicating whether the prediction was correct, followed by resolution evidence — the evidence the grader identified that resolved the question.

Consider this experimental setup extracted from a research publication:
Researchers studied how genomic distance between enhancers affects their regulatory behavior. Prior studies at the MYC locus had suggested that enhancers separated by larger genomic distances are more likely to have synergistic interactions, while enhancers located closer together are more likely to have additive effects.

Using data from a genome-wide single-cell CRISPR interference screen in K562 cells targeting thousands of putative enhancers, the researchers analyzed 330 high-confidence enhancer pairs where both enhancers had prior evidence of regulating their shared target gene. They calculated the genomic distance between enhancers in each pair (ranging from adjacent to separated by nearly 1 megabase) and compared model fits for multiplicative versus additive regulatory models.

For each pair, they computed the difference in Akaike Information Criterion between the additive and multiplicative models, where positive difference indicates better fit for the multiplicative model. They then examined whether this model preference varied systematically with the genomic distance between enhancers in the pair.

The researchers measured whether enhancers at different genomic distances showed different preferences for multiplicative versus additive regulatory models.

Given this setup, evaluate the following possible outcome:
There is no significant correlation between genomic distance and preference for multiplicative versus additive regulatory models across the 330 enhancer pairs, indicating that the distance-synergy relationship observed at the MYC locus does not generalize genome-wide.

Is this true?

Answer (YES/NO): YES